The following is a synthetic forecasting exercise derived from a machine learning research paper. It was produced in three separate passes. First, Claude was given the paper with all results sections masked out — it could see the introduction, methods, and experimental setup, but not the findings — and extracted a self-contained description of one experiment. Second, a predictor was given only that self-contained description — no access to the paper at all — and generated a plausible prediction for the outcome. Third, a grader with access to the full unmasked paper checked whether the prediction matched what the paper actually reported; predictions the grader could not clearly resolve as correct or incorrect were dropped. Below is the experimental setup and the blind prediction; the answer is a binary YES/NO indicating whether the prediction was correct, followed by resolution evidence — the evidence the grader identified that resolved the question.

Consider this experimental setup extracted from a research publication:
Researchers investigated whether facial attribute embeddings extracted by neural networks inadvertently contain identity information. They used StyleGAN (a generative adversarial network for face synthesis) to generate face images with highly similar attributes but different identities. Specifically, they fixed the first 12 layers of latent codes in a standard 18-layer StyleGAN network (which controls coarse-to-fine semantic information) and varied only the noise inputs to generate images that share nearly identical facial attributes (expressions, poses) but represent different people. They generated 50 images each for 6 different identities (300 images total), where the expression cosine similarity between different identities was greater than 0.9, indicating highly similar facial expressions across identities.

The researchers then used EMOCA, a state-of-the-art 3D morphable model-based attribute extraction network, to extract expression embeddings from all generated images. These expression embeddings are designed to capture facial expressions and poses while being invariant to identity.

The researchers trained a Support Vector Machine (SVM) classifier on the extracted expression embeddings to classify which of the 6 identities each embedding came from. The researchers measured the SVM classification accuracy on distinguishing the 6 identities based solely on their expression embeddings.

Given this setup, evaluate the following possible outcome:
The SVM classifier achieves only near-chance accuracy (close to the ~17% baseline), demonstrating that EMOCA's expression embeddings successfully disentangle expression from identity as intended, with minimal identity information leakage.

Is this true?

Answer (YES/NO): NO